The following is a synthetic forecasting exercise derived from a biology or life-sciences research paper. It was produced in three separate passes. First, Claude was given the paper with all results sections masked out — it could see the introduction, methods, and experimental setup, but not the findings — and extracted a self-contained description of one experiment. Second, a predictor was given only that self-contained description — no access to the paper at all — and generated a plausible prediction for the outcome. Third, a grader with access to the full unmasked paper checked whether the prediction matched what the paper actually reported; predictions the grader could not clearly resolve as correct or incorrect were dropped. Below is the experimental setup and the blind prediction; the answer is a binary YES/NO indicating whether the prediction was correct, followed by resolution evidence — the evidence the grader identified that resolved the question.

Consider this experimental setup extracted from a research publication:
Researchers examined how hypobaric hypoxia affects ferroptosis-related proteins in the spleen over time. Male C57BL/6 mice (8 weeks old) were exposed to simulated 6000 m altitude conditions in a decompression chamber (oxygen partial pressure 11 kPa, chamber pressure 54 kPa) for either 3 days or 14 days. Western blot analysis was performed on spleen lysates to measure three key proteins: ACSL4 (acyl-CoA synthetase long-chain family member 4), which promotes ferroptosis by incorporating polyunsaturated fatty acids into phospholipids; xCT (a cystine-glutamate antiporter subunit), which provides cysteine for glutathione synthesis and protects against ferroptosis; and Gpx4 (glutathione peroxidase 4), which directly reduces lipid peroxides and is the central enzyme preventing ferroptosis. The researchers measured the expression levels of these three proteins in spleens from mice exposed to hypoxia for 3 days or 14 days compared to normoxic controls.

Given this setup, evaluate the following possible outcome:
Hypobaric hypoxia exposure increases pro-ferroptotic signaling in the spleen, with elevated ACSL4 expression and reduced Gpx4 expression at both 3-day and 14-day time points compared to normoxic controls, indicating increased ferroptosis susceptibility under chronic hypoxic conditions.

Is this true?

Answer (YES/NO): NO